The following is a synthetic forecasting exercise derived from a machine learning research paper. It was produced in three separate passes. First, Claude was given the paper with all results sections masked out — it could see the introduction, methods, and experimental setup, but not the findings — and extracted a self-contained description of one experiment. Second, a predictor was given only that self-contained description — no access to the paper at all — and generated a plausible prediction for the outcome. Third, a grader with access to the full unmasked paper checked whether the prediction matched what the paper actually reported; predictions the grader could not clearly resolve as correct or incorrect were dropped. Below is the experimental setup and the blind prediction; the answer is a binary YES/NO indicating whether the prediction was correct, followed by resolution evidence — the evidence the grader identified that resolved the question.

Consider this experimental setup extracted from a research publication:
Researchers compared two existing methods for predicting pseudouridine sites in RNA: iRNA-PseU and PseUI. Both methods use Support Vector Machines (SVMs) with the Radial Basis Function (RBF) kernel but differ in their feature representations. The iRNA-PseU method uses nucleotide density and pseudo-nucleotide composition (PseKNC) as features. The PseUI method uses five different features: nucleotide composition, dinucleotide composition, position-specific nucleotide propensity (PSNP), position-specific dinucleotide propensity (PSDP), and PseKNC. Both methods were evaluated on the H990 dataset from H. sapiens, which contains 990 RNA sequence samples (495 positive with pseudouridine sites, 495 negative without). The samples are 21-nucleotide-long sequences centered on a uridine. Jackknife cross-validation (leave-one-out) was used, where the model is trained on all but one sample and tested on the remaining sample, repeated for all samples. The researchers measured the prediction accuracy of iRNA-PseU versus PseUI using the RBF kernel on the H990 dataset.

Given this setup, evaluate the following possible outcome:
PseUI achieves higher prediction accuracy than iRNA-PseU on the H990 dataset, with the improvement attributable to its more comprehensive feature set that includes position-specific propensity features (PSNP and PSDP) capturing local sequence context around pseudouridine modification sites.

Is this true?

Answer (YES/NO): NO